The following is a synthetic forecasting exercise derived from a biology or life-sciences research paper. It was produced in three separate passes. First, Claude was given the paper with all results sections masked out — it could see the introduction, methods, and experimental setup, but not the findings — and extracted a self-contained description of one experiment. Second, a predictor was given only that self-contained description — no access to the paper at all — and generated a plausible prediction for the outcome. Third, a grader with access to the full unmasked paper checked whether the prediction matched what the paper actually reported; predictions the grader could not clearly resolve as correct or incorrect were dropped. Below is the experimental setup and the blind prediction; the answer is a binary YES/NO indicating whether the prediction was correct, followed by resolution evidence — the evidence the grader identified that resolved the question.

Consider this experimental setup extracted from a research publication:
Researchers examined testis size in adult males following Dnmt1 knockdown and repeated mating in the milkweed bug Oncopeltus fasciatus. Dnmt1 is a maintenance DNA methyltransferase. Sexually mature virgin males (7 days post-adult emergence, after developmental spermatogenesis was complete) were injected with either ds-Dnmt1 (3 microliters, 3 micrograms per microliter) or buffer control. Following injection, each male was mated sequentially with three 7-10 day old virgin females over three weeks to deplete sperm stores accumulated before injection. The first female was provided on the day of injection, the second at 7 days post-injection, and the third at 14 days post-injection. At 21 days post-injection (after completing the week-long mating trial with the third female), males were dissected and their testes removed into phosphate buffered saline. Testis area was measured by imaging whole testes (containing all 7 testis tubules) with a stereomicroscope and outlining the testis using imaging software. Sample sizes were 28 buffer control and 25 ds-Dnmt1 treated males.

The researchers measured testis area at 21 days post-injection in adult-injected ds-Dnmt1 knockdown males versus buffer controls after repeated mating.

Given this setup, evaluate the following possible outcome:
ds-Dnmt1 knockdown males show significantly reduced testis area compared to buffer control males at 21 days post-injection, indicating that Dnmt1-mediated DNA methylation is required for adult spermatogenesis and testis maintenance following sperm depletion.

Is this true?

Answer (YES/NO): NO